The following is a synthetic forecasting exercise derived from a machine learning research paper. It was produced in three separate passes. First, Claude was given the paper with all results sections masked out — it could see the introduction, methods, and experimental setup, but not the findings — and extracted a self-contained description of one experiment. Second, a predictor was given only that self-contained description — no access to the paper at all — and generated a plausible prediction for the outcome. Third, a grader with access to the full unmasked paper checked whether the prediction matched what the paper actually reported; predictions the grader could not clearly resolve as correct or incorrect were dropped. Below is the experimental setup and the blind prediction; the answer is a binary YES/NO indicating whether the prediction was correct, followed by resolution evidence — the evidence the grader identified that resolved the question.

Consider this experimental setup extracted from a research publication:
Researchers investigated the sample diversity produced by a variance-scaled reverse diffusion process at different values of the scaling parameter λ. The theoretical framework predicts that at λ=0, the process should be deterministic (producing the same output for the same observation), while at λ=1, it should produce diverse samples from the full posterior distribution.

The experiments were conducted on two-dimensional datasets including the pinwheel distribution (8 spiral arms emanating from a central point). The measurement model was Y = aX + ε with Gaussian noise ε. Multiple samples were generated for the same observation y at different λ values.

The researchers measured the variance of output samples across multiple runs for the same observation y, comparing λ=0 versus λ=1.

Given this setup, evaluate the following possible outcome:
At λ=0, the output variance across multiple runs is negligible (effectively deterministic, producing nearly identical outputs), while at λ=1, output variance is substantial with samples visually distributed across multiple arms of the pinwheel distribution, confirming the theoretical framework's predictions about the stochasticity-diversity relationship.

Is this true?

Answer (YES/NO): YES